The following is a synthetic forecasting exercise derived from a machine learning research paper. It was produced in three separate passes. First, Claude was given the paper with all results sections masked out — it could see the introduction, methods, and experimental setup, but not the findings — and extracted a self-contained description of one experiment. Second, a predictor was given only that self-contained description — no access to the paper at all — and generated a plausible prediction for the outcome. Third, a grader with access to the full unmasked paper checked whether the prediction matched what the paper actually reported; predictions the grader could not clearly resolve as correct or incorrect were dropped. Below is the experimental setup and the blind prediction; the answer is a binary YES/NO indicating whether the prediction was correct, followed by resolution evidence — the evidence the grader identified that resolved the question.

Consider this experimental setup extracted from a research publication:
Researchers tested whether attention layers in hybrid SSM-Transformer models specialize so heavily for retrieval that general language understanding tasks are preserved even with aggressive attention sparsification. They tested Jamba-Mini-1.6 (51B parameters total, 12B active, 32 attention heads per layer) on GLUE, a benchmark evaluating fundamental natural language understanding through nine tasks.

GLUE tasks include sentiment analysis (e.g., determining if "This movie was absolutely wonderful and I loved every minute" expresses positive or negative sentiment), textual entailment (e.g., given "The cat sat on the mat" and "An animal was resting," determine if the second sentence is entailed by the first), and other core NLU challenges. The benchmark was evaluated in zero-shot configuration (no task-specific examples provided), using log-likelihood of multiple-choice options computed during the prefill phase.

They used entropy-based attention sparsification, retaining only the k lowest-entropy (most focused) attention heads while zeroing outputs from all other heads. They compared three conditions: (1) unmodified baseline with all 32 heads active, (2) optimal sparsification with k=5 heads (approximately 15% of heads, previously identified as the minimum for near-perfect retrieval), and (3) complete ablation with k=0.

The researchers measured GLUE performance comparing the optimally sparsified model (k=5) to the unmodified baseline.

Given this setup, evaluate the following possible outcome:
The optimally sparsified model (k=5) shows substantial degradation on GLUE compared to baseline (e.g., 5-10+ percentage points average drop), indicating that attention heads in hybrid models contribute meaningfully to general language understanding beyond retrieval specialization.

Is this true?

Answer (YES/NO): YES